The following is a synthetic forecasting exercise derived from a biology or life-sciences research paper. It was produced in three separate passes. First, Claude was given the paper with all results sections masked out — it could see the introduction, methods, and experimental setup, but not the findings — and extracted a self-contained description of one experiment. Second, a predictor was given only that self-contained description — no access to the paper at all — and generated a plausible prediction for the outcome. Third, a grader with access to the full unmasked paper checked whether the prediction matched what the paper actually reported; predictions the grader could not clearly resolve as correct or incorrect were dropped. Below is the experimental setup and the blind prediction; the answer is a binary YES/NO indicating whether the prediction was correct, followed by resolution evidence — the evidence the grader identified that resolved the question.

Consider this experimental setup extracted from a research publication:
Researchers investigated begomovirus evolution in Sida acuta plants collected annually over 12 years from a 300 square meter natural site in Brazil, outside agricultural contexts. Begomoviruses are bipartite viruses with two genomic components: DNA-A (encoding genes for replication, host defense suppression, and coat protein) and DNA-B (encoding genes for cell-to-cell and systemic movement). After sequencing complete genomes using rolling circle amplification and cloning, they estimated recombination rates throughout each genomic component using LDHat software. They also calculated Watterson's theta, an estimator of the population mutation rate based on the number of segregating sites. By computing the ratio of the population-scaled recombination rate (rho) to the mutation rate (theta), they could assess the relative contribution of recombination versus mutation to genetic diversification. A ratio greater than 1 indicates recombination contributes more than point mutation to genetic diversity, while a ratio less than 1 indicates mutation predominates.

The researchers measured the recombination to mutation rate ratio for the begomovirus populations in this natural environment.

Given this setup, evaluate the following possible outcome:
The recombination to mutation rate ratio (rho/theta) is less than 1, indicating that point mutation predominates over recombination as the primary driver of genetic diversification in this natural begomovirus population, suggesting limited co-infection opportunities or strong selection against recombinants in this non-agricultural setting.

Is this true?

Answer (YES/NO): NO